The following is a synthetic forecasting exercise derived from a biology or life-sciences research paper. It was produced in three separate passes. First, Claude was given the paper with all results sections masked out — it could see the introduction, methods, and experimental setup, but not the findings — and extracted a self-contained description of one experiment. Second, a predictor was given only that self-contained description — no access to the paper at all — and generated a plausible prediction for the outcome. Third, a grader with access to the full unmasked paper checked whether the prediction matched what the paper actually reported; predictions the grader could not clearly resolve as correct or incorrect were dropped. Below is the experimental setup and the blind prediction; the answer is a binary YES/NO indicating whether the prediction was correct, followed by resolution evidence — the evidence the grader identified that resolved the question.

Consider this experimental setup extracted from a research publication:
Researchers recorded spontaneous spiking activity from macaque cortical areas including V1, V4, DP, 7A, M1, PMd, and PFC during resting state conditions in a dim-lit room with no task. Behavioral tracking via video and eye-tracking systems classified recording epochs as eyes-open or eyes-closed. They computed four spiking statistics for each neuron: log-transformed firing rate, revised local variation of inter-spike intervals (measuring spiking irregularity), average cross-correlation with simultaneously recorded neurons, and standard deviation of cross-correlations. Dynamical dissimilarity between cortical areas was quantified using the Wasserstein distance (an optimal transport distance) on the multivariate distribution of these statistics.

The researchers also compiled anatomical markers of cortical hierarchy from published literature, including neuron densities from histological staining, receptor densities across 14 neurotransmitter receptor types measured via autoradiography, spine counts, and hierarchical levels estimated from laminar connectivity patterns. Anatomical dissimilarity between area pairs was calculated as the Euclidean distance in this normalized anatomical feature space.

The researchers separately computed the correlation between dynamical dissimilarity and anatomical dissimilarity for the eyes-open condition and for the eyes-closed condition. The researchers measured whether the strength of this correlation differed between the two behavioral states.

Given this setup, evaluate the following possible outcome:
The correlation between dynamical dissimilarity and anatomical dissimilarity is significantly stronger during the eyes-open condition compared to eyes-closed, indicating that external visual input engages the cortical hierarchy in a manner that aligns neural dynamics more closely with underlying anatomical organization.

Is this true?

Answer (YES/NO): NO